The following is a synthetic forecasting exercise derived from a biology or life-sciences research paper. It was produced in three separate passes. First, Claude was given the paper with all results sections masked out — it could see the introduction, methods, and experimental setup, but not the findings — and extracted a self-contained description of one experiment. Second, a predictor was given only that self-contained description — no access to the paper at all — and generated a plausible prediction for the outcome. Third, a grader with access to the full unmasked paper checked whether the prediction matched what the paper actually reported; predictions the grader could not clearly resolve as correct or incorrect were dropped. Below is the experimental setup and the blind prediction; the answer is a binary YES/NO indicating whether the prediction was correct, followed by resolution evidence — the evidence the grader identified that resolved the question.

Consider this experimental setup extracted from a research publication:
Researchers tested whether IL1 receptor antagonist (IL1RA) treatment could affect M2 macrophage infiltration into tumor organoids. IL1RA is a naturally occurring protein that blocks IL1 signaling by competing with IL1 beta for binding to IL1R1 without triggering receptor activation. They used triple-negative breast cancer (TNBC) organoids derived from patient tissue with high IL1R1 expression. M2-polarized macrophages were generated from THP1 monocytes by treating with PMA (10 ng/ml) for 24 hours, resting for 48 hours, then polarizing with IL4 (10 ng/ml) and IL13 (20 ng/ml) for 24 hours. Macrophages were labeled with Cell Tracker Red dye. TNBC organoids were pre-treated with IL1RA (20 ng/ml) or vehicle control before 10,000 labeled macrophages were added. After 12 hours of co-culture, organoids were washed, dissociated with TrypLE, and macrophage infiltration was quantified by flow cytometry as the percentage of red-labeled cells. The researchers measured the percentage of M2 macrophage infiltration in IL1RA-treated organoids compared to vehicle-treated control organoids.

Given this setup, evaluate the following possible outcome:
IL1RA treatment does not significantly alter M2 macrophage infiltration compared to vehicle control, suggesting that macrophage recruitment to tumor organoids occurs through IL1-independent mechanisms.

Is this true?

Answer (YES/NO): NO